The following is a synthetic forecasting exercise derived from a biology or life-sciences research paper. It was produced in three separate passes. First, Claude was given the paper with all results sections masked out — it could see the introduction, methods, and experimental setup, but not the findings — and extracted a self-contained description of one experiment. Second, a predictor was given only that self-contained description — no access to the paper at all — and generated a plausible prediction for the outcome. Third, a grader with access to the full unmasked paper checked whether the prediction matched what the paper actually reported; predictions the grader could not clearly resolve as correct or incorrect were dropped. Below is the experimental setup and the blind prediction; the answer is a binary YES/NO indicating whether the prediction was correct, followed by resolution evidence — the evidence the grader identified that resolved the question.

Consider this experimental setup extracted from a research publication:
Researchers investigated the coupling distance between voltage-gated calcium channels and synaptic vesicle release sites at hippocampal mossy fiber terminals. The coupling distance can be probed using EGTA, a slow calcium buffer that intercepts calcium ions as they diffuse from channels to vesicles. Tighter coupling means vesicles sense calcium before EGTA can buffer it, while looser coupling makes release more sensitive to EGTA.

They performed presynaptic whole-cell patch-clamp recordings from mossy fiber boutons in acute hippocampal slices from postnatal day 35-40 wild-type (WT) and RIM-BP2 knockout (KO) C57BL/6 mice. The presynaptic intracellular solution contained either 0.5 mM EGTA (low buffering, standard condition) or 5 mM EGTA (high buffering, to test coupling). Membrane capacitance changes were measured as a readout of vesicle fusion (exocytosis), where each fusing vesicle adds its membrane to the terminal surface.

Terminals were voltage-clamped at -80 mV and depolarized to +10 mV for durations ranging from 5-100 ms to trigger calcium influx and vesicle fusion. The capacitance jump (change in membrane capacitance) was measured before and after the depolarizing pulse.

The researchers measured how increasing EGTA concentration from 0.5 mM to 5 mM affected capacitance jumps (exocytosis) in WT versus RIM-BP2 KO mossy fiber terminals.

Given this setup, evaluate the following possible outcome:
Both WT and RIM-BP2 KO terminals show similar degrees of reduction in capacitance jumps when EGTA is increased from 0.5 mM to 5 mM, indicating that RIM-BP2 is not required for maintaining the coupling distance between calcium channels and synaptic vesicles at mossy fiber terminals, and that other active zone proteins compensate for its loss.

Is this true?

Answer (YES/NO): YES